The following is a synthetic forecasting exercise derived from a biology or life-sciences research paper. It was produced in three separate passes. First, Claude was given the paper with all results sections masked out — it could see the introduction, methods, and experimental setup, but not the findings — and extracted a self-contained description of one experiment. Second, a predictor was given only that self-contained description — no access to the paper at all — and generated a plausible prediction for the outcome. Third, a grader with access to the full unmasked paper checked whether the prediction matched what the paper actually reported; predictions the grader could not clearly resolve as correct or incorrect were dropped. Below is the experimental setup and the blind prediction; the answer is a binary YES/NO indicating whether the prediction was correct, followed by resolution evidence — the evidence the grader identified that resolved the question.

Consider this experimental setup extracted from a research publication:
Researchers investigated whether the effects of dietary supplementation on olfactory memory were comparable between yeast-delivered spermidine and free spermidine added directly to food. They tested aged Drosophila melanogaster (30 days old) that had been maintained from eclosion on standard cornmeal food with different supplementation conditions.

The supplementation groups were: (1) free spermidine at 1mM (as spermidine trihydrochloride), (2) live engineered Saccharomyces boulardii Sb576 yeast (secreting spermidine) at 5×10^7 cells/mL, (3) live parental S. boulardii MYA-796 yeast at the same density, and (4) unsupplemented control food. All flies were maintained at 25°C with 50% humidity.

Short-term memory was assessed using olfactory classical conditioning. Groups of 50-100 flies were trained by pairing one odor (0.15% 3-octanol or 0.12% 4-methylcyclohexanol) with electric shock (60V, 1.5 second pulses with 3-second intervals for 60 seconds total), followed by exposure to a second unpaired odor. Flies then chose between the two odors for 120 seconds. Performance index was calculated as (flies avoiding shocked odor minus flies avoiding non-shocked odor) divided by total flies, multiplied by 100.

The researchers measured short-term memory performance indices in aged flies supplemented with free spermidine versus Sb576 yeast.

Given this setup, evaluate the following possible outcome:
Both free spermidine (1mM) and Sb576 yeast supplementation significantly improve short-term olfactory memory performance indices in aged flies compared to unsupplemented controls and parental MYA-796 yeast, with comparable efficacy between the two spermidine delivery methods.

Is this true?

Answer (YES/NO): NO